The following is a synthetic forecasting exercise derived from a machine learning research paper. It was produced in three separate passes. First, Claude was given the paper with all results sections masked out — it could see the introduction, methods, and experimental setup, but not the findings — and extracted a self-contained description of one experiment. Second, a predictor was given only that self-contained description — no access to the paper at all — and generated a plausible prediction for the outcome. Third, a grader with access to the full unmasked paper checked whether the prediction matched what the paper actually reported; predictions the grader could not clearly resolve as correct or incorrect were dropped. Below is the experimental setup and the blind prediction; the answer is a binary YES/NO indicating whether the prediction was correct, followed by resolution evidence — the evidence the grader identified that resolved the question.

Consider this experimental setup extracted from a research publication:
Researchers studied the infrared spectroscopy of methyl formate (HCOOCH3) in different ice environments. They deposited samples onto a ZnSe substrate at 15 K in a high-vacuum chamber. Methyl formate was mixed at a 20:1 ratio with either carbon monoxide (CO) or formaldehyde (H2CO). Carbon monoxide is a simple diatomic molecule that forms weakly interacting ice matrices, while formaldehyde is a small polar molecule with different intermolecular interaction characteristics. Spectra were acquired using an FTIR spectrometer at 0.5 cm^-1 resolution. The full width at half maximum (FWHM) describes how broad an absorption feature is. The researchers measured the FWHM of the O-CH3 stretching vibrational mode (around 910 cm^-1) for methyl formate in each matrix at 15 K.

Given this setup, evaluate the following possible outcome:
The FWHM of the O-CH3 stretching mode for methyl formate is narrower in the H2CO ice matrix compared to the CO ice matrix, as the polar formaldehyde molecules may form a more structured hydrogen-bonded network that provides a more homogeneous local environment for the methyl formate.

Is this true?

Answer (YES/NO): NO